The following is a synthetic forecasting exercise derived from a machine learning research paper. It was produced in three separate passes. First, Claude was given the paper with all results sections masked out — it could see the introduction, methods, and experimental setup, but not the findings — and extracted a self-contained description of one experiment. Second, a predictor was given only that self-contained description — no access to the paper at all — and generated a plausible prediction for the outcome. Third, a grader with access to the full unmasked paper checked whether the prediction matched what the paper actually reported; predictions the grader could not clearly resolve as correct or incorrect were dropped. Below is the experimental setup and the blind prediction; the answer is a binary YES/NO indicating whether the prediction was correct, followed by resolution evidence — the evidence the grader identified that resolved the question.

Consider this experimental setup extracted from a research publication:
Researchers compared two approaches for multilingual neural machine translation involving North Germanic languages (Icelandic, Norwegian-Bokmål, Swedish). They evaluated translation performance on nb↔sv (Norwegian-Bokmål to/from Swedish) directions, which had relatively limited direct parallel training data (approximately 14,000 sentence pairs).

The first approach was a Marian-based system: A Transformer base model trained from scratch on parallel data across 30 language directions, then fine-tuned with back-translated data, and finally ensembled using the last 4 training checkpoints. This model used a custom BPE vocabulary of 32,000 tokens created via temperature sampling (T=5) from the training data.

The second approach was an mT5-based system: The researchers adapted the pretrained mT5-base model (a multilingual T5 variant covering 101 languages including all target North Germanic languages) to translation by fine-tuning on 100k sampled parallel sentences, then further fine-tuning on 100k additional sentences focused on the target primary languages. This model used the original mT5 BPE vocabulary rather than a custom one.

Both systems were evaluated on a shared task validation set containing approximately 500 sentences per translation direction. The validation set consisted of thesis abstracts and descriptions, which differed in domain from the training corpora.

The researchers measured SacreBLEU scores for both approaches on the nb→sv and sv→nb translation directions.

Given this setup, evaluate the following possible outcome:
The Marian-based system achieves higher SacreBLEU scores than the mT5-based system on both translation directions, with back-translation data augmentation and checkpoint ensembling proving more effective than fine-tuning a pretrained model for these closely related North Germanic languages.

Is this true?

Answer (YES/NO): YES